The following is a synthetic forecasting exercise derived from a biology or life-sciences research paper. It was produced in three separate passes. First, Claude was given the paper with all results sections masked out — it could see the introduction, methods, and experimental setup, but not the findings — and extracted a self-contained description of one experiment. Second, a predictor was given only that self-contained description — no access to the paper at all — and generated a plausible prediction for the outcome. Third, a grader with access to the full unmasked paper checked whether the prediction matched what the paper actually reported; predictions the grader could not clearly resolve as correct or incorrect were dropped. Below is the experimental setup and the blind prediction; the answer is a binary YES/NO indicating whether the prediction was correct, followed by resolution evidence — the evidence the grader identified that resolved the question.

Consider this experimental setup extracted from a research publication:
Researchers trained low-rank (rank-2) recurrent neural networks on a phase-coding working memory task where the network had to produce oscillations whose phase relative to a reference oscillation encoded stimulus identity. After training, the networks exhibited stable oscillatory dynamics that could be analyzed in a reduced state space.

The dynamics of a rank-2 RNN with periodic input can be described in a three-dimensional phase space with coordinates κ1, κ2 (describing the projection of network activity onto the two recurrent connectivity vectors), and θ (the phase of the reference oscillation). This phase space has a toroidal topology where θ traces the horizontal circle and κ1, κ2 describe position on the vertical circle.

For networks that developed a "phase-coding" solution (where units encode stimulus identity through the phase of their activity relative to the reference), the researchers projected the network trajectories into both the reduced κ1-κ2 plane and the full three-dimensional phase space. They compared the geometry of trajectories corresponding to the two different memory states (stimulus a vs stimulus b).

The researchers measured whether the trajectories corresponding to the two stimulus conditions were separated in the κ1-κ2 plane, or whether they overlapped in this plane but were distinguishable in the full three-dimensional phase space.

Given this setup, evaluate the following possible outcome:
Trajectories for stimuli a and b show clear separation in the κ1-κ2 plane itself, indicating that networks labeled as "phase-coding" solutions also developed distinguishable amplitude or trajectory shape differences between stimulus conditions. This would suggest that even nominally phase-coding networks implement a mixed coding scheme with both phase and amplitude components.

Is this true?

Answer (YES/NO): NO